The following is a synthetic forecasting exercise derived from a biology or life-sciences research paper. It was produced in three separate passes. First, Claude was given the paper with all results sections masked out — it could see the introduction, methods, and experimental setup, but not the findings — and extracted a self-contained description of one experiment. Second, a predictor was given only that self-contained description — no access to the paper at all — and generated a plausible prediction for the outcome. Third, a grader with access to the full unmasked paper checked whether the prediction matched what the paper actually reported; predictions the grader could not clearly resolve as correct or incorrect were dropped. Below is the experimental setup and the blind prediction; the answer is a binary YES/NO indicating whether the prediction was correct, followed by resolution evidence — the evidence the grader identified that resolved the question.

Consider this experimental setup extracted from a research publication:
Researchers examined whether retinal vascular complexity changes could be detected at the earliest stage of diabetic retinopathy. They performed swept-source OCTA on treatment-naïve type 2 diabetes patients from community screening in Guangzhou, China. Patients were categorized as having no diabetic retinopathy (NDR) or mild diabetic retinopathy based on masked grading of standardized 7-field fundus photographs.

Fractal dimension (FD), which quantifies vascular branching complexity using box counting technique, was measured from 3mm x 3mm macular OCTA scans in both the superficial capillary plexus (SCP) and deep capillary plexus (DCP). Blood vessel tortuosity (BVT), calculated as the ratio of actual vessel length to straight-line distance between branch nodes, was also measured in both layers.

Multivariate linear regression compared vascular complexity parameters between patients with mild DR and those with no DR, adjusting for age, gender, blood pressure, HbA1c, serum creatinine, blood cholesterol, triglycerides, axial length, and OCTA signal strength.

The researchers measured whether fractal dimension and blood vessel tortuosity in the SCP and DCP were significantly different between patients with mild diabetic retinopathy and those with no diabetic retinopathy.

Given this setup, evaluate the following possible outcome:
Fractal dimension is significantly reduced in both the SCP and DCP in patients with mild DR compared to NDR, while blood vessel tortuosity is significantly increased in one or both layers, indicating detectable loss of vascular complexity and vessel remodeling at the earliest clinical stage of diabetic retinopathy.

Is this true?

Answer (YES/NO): NO